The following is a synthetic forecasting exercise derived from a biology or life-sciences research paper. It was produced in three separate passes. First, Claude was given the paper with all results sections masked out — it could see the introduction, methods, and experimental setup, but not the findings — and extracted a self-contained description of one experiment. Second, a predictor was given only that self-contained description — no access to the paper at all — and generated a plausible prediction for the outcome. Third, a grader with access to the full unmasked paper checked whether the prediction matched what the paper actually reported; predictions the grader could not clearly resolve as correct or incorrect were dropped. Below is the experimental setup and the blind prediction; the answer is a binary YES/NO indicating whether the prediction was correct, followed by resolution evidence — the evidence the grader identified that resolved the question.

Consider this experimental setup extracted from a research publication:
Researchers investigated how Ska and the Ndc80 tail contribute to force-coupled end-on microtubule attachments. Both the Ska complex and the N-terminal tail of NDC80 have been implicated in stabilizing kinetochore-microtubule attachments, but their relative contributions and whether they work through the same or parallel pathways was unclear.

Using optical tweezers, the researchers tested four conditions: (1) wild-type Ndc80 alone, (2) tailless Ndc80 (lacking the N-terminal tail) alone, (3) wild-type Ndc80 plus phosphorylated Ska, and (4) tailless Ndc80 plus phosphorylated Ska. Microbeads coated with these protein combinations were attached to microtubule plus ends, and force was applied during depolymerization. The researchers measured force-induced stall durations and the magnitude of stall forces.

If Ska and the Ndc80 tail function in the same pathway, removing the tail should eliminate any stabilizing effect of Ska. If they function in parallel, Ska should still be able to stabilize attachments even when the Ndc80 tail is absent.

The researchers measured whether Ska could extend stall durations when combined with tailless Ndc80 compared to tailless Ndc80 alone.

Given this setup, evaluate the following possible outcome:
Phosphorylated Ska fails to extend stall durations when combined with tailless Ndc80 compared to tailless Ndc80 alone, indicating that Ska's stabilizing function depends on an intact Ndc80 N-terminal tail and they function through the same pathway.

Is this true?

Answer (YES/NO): NO